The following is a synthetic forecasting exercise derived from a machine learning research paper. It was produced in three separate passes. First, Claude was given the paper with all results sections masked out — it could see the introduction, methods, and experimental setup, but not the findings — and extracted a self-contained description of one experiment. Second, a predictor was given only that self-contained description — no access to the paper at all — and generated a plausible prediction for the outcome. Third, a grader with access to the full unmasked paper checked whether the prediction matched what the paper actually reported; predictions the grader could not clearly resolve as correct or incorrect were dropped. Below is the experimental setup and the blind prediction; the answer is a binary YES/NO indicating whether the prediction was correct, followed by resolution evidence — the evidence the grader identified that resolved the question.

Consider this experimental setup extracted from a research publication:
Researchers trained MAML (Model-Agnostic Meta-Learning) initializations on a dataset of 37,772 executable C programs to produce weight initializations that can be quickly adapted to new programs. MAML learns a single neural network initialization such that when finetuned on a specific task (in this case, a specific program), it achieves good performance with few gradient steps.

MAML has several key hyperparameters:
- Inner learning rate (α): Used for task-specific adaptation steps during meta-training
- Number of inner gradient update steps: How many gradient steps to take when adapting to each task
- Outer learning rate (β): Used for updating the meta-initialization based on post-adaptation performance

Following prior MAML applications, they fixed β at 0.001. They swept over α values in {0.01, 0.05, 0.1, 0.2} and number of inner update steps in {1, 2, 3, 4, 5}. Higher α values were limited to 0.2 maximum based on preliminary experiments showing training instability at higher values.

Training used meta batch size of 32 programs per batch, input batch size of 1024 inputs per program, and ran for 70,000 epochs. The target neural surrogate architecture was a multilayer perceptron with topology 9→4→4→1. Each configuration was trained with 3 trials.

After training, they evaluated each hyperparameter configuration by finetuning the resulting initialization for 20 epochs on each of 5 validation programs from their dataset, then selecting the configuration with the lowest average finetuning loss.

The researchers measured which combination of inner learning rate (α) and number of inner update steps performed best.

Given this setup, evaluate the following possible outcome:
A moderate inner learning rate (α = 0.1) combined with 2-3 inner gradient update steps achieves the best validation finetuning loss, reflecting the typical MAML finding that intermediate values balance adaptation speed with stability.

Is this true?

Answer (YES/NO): NO